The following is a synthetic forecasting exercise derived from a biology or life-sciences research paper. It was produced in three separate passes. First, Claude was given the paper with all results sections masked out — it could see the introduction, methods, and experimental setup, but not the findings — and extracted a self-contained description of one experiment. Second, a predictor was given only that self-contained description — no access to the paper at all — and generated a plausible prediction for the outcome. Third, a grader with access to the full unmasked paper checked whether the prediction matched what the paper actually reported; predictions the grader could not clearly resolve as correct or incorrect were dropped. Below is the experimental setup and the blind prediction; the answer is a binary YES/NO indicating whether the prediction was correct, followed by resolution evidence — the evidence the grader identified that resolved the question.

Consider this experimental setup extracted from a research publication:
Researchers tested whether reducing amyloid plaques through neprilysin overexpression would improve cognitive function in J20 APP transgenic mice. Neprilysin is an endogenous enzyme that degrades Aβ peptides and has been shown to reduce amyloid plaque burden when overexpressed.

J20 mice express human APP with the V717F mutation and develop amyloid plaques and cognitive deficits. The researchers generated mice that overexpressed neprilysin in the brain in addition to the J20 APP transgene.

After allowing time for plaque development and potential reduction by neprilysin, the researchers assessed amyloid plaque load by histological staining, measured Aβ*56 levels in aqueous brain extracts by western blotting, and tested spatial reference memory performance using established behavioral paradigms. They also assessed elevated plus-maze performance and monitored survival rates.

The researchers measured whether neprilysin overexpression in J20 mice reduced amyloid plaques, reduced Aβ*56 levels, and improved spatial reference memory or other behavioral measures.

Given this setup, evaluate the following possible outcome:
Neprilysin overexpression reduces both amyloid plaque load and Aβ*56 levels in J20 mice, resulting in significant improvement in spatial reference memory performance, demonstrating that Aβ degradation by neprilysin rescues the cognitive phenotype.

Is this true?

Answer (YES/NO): NO